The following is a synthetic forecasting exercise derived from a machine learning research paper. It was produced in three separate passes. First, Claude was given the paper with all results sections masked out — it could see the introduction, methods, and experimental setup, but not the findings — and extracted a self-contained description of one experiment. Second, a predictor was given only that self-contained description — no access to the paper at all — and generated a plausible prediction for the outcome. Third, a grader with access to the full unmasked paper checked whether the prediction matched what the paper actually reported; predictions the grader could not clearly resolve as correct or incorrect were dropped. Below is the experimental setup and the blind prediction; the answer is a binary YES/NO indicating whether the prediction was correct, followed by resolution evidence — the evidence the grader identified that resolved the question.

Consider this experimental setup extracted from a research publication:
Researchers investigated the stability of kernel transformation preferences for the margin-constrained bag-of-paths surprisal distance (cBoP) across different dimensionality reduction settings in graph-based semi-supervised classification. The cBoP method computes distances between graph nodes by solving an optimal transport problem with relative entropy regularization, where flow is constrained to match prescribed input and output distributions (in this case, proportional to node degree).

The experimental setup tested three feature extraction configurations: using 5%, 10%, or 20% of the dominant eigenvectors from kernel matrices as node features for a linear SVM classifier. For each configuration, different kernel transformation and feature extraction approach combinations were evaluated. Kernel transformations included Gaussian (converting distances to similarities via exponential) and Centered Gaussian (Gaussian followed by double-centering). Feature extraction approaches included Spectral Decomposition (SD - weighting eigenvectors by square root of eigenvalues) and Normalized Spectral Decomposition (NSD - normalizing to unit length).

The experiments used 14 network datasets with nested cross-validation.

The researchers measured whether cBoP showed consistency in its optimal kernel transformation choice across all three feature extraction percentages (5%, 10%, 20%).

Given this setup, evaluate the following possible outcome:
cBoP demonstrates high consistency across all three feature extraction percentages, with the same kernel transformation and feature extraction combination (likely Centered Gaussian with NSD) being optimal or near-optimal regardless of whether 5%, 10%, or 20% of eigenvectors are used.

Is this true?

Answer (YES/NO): NO